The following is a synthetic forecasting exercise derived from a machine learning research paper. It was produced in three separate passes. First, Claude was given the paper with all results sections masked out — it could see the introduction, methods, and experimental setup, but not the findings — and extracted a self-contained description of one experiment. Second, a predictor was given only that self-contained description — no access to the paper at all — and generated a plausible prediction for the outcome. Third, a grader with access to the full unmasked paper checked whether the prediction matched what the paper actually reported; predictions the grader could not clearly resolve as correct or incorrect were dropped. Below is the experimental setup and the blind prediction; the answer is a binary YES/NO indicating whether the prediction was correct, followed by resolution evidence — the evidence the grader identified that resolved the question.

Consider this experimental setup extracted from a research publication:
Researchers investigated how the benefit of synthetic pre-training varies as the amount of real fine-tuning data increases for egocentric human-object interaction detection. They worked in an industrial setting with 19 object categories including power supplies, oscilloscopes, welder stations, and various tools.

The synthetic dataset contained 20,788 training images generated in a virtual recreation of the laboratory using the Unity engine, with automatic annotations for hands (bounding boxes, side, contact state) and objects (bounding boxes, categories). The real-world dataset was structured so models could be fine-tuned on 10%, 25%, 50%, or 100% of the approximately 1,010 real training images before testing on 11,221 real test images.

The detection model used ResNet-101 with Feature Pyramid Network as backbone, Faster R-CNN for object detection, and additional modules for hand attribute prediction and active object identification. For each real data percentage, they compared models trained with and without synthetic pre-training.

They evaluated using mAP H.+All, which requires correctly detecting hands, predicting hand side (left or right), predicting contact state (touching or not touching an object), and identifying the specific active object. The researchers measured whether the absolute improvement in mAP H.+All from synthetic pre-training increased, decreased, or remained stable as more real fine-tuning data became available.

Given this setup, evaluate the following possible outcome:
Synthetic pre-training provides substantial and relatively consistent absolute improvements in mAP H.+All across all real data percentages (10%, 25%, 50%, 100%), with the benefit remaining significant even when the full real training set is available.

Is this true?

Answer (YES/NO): YES